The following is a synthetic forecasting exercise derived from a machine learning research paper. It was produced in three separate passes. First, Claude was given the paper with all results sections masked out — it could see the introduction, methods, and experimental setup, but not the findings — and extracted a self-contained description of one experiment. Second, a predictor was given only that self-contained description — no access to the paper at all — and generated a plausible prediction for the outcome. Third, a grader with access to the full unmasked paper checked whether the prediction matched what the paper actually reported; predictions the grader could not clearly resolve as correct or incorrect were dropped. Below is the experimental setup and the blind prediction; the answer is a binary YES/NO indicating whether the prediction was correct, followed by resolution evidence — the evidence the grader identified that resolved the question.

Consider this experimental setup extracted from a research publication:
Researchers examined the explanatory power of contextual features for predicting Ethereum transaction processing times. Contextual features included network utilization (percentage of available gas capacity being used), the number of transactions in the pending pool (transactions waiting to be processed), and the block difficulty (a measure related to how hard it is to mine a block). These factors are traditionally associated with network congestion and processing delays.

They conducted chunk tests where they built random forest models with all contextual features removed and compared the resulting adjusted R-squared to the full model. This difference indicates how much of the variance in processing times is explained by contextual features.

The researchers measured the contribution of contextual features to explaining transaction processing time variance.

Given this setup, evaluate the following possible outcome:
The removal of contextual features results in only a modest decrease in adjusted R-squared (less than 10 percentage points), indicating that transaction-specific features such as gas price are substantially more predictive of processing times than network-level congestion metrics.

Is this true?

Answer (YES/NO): YES